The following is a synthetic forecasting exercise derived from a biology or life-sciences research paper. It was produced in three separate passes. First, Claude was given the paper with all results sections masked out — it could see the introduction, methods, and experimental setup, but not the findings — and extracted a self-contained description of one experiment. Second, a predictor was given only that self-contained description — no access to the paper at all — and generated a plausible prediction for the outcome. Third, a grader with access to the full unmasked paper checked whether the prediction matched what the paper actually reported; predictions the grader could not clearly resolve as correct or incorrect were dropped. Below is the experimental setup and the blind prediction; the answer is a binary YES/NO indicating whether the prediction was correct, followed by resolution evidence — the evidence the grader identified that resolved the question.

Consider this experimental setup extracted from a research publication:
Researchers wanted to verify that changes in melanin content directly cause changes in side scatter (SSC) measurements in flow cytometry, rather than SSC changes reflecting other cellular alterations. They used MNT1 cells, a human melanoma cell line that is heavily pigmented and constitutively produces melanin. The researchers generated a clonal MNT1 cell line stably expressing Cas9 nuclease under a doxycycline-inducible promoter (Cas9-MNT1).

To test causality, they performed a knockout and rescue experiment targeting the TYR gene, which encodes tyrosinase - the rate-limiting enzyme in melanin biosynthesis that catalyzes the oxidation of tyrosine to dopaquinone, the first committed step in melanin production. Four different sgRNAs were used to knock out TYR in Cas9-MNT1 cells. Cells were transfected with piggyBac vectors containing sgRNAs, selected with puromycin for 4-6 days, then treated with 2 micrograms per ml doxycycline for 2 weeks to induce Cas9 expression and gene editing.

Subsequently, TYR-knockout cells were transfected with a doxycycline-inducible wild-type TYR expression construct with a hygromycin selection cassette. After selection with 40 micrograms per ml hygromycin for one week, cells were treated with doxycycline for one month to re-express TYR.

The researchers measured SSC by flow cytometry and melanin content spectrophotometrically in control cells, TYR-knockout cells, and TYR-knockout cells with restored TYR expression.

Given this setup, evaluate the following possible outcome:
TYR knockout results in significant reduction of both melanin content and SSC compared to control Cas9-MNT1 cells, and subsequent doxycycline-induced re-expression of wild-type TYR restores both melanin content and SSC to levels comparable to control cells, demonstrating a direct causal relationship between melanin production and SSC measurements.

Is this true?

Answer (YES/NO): YES